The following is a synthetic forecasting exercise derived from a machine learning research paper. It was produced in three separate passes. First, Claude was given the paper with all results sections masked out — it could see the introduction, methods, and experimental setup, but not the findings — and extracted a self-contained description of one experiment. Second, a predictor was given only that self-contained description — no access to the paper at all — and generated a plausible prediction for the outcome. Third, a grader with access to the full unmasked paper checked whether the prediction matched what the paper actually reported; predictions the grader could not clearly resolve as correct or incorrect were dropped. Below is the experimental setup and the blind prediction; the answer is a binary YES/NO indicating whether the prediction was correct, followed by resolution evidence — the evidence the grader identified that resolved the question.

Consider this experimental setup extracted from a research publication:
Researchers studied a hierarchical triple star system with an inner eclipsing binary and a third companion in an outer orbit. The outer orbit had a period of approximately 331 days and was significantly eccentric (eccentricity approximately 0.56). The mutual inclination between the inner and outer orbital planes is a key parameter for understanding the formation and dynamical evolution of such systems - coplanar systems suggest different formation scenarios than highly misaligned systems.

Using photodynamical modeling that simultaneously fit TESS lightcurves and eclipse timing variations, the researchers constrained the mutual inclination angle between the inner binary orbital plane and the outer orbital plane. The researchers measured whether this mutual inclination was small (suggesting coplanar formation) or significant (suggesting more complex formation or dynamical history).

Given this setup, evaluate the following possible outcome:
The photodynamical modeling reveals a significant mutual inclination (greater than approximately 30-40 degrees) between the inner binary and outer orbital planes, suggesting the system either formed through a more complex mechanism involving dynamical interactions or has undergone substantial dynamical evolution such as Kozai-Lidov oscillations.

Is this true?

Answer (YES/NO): NO